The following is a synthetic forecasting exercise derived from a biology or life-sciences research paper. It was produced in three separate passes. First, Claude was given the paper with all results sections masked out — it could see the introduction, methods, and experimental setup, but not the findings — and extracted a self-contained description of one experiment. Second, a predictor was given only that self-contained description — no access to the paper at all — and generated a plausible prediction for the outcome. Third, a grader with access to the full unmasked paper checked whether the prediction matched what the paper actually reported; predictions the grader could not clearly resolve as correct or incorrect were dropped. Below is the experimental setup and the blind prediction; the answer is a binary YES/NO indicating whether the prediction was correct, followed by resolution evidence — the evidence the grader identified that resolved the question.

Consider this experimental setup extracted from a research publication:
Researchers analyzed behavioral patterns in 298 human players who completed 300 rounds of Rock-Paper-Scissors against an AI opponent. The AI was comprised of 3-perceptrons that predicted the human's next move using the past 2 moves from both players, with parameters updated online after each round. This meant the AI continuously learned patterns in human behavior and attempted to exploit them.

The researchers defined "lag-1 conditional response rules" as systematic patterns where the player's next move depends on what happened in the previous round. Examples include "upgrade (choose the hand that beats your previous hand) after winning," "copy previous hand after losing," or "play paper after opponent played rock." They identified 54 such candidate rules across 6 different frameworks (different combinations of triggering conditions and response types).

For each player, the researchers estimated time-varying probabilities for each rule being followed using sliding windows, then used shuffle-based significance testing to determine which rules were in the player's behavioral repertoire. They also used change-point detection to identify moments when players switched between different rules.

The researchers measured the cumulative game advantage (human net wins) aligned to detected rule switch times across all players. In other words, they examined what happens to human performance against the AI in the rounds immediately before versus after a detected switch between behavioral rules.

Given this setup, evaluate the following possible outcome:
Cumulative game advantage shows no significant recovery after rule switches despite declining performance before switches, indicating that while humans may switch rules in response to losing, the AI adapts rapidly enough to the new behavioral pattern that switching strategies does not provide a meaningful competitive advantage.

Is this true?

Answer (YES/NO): NO